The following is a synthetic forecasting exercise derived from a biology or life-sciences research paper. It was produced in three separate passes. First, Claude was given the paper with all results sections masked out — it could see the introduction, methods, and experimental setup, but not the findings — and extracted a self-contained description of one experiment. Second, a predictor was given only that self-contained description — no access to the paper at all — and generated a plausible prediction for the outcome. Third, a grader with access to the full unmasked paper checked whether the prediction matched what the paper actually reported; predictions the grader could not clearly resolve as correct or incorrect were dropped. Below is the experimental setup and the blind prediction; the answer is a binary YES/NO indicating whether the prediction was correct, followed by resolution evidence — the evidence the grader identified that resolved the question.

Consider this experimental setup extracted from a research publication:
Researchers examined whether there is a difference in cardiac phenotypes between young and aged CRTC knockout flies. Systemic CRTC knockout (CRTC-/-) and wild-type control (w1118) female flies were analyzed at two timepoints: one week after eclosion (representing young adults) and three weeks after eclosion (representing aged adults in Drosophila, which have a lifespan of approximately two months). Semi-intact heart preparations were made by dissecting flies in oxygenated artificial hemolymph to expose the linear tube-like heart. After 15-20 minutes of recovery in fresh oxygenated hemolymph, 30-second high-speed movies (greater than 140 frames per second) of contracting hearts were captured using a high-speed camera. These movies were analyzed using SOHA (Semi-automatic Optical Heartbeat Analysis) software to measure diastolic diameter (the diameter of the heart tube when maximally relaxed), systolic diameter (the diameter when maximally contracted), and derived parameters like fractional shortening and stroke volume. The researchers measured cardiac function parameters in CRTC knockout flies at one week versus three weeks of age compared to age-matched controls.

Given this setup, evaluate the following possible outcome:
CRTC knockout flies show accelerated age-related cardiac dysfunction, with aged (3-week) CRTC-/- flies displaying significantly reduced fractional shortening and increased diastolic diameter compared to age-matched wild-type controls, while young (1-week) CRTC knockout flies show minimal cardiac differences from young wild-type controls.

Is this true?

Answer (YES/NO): NO